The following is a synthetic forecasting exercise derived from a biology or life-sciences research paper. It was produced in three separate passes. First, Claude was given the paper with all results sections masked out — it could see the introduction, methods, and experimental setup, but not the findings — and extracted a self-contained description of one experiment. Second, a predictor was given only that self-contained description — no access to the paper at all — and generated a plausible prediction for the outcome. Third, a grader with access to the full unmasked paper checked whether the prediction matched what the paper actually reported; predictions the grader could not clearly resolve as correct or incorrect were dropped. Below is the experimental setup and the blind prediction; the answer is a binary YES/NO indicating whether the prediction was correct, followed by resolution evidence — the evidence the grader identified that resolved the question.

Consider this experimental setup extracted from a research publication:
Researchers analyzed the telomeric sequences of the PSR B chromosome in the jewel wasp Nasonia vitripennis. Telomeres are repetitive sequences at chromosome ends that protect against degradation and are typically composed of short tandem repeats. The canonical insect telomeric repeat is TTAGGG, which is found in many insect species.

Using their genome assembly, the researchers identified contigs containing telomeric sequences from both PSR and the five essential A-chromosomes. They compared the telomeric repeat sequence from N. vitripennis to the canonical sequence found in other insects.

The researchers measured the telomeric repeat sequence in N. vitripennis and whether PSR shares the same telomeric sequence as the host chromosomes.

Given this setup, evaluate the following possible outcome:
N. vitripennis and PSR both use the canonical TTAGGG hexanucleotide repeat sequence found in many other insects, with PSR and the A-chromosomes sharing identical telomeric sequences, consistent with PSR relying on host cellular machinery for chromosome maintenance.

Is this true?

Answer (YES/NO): NO